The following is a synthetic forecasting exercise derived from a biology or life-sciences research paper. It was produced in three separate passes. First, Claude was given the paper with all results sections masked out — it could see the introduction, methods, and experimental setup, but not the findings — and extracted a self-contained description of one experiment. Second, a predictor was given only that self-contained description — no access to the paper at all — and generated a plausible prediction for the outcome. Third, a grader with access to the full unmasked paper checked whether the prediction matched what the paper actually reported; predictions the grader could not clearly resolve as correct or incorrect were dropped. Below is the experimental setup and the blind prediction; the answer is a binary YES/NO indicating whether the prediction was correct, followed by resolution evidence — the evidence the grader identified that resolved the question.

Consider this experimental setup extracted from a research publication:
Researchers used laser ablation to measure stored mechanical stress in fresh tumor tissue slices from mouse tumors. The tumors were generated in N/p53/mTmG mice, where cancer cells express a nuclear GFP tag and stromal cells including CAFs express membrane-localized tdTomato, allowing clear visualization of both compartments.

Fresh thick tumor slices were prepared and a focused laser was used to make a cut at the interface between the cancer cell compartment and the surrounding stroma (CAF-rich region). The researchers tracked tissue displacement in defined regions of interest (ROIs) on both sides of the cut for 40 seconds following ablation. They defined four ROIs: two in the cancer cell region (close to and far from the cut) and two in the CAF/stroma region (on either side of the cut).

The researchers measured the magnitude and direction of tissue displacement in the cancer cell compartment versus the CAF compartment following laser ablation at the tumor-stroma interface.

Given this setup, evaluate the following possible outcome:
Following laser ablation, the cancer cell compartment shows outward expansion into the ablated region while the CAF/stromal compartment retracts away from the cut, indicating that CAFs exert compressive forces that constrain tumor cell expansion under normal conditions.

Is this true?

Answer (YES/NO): YES